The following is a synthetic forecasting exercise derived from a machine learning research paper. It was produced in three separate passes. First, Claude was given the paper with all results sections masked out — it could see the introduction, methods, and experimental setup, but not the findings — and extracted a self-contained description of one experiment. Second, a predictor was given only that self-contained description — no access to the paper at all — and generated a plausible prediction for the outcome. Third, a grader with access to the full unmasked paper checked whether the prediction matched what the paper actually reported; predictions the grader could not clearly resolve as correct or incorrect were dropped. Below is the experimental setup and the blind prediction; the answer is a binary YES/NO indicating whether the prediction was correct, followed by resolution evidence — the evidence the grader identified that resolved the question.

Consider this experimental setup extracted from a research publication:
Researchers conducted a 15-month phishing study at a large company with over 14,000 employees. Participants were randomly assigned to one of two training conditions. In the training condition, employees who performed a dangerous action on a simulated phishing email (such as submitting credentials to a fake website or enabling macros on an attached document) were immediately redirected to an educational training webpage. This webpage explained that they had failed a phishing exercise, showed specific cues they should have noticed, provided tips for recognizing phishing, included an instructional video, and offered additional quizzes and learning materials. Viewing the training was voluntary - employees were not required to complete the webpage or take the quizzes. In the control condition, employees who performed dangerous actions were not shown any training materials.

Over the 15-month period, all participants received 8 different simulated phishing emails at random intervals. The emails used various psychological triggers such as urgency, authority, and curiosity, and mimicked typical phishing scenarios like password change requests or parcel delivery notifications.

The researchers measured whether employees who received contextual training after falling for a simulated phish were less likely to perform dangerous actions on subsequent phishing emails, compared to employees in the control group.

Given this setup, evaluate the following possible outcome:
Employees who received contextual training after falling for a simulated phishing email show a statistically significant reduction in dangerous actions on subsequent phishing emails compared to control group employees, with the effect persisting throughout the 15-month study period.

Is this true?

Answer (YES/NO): NO